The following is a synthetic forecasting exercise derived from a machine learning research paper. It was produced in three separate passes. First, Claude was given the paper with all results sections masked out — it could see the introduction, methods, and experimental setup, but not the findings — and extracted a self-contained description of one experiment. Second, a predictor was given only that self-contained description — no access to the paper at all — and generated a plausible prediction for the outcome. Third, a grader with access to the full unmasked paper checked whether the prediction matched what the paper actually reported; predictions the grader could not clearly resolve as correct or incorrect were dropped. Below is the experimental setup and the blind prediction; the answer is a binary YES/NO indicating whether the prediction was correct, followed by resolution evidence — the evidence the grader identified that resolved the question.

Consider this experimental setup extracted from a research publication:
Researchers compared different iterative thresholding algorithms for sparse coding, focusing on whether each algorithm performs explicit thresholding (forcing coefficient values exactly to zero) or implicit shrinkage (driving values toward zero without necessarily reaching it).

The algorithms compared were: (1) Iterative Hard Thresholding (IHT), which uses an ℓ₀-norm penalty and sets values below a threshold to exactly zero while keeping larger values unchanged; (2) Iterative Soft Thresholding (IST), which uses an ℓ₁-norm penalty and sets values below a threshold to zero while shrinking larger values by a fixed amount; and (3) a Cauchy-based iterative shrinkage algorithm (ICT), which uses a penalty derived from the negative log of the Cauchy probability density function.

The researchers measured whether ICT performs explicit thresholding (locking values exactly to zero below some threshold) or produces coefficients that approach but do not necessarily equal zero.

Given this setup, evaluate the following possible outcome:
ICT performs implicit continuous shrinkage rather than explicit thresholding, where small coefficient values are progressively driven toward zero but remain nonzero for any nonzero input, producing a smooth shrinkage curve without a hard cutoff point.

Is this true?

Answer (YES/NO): YES